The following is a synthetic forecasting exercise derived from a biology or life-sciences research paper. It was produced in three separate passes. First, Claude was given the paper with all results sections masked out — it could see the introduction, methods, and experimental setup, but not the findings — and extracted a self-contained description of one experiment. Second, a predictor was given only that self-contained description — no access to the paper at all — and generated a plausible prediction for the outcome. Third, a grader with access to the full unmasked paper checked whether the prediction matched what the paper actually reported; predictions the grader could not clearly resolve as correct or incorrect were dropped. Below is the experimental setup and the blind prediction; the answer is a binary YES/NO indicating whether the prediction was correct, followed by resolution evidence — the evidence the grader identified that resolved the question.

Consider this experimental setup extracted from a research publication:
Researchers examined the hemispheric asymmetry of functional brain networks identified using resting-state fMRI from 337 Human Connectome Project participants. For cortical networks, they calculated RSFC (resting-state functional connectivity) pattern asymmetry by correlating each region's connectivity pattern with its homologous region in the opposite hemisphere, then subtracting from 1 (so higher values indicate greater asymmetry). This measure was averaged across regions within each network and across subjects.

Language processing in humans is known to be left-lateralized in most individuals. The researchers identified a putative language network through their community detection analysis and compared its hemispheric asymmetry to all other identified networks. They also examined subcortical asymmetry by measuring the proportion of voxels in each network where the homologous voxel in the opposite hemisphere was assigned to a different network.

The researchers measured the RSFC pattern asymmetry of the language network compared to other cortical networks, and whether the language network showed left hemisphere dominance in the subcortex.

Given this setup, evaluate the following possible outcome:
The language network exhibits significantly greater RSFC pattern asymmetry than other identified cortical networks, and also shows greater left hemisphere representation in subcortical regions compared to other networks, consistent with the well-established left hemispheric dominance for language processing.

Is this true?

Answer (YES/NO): YES